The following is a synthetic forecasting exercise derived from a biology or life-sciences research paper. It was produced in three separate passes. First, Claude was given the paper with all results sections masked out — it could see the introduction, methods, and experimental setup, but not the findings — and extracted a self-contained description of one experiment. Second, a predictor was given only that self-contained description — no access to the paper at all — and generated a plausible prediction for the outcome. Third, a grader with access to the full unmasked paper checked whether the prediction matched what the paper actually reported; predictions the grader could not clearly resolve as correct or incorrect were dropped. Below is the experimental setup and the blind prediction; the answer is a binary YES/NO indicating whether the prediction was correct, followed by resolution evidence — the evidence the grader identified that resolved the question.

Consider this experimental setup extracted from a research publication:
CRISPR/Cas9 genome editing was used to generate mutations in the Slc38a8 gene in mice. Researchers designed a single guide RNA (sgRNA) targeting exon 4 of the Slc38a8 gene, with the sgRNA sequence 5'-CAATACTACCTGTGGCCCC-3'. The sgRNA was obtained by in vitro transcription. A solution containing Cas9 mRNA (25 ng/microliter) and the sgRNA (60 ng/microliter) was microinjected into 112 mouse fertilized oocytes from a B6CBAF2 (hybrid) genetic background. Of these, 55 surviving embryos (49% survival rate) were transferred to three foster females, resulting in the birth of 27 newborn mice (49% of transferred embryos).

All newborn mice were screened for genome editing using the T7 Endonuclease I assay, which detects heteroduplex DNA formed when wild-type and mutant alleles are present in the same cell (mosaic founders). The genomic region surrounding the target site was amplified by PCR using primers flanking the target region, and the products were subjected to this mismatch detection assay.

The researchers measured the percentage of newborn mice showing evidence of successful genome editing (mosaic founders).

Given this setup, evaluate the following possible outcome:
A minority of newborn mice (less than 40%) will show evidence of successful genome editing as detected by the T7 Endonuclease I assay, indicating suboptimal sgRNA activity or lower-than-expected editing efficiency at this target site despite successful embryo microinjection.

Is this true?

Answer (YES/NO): NO